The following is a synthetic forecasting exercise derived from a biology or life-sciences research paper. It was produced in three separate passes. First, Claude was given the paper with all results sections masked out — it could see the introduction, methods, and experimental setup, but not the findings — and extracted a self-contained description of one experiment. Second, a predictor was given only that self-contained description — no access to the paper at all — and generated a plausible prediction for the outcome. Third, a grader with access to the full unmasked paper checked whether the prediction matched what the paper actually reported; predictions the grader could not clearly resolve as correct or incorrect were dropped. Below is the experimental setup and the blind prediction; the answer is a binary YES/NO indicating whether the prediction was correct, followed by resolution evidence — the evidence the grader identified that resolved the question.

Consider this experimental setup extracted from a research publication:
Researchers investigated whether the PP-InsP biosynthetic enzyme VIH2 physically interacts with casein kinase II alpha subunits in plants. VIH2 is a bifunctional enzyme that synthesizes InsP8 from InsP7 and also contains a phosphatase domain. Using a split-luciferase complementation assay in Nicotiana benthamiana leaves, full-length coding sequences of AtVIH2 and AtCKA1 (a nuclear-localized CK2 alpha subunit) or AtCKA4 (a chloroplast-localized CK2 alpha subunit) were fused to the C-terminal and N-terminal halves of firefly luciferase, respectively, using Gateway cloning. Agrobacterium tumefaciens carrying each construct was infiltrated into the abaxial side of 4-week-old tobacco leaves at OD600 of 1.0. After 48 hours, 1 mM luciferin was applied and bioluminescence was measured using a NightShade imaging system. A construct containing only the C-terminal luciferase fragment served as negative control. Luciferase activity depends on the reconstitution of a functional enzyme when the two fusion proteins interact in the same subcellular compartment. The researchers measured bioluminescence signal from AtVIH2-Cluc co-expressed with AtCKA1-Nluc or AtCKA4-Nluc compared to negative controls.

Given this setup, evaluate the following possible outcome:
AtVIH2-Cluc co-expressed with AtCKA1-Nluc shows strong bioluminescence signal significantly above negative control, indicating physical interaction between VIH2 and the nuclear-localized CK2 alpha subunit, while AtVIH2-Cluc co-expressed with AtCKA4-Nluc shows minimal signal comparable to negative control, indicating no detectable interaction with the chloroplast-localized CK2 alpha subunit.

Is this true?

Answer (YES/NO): YES